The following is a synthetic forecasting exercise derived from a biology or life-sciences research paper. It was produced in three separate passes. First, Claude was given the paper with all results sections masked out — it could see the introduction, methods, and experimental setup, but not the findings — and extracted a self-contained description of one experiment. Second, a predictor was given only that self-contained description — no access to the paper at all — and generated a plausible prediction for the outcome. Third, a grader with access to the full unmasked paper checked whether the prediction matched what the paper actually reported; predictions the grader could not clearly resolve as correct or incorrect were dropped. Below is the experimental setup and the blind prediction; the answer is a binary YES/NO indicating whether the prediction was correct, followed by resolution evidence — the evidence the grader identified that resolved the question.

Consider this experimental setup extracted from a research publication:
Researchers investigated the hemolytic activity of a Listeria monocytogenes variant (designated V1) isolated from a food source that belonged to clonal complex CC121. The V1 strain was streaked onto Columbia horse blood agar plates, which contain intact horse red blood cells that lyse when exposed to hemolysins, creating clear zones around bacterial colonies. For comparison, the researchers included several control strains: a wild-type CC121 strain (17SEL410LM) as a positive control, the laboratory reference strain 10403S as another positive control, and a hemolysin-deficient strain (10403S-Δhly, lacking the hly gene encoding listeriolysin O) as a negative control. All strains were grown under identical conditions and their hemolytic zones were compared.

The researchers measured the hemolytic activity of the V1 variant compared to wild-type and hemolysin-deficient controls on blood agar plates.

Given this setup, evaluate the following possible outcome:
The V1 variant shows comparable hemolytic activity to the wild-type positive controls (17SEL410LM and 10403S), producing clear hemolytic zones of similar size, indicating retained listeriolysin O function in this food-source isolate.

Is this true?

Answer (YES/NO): NO